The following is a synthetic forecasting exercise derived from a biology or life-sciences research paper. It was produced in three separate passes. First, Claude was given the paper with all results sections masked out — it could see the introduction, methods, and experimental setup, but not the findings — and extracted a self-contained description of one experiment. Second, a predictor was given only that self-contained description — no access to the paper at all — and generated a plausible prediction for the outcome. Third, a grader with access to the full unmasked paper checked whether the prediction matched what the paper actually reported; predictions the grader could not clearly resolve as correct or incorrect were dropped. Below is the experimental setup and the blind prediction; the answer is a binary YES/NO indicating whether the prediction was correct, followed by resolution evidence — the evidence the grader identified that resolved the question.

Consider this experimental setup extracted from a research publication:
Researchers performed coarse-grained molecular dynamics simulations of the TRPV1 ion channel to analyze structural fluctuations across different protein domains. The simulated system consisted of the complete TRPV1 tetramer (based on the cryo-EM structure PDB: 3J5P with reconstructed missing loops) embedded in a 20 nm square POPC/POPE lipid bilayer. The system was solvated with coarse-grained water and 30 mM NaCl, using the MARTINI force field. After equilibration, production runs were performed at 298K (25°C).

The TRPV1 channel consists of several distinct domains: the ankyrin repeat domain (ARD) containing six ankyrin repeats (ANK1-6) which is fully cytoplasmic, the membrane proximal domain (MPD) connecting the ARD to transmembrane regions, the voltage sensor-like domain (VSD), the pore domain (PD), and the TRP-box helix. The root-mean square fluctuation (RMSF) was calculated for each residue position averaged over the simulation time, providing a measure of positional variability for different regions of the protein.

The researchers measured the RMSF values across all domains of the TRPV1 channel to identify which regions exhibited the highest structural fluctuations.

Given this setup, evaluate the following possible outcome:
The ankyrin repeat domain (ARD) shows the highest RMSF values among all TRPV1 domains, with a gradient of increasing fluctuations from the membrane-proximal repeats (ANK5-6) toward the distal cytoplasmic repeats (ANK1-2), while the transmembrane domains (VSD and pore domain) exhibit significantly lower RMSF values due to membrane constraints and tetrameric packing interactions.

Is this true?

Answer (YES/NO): YES